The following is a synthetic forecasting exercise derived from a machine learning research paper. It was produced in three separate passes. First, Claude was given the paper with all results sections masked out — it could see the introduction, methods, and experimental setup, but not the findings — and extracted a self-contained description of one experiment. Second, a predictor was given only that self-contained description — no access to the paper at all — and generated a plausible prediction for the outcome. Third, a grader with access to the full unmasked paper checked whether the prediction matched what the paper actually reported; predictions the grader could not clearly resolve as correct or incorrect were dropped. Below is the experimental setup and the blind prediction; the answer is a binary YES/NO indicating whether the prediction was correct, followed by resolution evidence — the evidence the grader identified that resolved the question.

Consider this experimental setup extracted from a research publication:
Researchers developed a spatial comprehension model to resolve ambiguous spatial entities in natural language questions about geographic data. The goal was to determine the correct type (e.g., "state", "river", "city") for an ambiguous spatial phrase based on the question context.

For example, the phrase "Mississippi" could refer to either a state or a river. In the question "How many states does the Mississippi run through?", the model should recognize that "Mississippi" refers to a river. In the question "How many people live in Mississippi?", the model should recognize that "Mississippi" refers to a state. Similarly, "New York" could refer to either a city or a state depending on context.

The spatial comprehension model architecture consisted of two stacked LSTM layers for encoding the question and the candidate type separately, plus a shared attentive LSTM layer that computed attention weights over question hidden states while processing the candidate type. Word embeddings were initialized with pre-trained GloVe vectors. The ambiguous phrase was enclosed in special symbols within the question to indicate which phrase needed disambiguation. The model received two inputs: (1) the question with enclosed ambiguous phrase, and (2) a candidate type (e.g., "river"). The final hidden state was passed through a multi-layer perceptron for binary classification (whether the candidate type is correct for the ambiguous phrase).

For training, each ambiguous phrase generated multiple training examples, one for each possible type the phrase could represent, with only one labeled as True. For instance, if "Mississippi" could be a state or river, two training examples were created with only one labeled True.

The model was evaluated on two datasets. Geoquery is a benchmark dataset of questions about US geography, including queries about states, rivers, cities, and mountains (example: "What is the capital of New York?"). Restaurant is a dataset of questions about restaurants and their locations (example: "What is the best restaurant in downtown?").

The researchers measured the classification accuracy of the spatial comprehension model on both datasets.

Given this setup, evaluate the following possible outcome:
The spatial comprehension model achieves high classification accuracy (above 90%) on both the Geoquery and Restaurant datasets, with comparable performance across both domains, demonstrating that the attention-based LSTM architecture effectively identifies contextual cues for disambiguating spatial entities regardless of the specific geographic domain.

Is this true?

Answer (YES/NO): NO